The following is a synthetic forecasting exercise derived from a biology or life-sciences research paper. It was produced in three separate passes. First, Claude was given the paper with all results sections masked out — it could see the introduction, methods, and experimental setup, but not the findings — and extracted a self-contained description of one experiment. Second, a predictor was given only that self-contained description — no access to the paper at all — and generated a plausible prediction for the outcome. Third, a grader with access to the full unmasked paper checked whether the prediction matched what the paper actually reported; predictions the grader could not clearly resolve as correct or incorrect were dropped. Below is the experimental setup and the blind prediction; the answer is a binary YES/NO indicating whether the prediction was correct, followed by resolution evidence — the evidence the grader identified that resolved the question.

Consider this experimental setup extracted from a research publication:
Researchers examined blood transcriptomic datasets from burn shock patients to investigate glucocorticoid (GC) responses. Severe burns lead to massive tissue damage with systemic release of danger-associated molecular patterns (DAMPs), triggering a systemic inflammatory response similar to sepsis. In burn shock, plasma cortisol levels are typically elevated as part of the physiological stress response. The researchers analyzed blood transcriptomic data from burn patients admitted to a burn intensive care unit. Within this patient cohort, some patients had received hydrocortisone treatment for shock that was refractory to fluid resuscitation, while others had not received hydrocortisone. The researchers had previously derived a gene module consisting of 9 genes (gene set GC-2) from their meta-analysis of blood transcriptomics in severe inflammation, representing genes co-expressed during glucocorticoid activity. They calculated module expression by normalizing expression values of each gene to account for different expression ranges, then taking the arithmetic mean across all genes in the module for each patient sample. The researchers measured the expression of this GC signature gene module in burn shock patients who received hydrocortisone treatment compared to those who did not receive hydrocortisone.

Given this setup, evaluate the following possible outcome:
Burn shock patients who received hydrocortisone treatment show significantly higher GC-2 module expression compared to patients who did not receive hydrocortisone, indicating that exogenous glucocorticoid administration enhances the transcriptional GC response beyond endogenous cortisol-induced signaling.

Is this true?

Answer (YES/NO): YES